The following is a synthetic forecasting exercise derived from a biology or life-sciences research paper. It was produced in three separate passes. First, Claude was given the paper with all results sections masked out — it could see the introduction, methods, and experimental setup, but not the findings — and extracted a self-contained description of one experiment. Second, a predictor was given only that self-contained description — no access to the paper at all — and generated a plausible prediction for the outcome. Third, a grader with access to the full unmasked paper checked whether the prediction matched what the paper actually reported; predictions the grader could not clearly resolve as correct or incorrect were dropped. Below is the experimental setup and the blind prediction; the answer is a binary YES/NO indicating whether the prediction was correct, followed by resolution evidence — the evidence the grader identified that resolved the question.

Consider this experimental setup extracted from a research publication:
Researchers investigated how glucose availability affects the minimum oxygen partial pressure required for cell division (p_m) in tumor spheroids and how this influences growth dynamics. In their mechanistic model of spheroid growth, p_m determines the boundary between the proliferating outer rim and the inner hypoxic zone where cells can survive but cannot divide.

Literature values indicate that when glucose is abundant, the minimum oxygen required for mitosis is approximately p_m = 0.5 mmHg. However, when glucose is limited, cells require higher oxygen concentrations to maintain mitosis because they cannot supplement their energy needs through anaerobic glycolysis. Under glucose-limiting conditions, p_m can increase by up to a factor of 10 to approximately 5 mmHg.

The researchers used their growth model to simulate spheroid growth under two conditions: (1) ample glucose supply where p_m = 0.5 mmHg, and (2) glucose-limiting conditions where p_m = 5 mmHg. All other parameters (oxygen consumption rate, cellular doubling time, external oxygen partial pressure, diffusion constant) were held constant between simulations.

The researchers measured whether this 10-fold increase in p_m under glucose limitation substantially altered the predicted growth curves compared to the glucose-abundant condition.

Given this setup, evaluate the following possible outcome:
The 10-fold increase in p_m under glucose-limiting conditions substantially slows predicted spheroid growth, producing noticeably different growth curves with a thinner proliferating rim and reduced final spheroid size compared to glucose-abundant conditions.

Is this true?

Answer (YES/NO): NO